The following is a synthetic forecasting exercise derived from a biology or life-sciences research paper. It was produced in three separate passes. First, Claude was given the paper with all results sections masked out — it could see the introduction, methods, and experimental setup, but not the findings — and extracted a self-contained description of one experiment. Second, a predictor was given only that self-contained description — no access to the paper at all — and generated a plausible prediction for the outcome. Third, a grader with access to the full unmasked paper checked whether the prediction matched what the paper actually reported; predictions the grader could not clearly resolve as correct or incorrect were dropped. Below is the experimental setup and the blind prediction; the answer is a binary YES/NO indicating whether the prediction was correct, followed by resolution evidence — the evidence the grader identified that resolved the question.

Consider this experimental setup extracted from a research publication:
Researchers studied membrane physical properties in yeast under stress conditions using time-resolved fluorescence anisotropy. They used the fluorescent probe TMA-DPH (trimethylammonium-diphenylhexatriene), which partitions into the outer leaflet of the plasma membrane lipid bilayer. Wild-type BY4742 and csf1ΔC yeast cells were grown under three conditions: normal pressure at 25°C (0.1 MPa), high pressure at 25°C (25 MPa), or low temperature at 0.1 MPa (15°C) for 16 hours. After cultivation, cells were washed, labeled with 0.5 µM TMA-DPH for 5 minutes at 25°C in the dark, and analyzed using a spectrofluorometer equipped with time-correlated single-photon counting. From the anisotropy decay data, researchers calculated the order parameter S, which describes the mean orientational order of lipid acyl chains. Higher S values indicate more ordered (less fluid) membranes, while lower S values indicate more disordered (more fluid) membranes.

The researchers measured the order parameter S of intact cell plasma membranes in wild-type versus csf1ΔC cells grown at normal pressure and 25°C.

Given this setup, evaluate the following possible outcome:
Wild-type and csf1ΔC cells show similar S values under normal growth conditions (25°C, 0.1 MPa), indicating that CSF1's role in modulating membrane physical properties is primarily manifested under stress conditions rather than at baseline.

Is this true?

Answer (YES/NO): NO